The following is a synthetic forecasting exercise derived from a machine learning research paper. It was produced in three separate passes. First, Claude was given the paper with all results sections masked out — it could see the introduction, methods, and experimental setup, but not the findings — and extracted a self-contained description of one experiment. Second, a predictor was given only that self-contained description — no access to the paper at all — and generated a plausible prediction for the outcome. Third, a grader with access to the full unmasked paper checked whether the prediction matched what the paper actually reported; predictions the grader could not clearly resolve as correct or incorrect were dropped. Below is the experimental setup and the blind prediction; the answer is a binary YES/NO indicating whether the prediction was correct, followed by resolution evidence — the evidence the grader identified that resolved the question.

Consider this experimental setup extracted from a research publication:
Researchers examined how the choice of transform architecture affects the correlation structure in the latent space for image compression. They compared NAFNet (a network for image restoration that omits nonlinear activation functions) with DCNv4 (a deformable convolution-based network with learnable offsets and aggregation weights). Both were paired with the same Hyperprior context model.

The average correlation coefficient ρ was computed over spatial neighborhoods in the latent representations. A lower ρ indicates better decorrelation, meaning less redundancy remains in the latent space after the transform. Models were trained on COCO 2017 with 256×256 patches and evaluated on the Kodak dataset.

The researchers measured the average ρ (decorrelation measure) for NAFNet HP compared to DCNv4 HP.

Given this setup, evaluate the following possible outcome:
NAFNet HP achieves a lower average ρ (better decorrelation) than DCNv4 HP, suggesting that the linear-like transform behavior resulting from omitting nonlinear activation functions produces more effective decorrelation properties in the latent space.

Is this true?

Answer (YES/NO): YES